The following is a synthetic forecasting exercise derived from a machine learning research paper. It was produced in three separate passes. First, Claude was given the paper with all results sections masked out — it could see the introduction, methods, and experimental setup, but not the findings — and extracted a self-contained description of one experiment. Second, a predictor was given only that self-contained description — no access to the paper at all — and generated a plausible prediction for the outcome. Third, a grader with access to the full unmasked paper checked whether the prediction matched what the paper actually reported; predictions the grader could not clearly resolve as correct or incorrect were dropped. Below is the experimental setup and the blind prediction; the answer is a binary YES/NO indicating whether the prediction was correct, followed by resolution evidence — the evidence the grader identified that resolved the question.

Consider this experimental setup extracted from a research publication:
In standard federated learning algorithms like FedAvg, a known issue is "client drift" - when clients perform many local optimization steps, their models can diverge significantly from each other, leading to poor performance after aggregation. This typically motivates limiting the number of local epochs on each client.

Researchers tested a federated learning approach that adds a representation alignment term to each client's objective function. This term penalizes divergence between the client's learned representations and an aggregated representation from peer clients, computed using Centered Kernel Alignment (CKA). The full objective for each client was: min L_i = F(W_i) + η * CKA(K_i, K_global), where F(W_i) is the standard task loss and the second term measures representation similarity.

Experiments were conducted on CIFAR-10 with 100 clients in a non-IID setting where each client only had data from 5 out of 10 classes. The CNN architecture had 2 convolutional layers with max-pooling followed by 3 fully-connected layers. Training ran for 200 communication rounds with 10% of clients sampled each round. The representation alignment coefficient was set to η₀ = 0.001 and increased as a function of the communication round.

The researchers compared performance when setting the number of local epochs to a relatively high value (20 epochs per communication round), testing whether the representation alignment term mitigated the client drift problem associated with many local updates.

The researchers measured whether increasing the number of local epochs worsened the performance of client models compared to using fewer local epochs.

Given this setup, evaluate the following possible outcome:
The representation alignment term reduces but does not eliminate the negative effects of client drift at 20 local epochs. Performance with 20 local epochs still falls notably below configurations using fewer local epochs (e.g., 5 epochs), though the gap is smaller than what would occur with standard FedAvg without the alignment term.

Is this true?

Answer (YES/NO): NO